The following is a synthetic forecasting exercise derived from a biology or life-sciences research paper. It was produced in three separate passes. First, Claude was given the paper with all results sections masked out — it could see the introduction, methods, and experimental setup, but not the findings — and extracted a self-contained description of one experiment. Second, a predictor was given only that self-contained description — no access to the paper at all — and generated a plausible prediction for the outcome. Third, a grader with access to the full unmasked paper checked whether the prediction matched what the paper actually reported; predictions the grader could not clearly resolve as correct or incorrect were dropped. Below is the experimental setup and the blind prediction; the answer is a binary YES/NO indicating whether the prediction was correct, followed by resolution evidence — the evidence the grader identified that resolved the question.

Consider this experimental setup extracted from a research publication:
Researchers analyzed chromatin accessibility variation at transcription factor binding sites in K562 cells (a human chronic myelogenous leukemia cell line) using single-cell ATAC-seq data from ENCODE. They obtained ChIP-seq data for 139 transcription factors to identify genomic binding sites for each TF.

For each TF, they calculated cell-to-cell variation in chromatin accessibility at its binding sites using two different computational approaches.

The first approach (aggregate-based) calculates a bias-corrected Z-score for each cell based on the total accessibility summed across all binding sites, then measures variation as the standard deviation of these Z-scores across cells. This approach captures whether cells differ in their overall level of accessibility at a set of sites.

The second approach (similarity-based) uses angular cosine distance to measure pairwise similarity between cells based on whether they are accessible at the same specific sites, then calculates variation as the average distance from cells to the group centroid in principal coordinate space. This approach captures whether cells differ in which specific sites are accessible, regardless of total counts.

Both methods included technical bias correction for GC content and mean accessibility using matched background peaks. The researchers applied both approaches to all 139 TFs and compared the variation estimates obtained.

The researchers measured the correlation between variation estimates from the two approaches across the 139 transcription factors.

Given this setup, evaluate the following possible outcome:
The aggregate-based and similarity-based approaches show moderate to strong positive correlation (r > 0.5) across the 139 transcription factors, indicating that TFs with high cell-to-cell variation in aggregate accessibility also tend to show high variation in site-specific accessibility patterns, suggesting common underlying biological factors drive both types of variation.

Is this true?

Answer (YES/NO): NO